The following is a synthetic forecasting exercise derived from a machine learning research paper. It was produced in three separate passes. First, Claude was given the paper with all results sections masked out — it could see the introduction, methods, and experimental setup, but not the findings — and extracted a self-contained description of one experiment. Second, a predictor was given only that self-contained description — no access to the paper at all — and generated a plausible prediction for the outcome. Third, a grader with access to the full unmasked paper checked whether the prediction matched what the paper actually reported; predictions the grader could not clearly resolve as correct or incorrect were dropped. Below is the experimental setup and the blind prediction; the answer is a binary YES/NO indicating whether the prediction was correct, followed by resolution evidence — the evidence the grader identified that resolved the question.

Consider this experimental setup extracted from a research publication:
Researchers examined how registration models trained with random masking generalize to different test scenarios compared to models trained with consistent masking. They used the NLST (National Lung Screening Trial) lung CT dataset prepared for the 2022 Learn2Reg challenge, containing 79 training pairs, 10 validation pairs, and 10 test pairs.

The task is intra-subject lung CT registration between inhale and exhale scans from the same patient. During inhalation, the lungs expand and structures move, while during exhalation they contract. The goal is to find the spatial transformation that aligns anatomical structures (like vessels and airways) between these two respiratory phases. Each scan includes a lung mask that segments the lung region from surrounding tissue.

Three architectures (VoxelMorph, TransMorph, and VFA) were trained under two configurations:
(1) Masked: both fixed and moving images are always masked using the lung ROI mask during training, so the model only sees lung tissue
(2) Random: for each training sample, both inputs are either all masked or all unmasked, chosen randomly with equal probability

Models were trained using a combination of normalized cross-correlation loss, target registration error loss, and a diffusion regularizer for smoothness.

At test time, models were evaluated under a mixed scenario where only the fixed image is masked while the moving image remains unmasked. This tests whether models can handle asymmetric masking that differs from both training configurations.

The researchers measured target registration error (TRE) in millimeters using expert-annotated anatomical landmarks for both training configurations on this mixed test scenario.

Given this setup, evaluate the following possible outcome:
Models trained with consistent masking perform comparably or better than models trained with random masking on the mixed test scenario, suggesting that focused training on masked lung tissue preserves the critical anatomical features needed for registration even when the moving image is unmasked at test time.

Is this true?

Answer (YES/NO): NO